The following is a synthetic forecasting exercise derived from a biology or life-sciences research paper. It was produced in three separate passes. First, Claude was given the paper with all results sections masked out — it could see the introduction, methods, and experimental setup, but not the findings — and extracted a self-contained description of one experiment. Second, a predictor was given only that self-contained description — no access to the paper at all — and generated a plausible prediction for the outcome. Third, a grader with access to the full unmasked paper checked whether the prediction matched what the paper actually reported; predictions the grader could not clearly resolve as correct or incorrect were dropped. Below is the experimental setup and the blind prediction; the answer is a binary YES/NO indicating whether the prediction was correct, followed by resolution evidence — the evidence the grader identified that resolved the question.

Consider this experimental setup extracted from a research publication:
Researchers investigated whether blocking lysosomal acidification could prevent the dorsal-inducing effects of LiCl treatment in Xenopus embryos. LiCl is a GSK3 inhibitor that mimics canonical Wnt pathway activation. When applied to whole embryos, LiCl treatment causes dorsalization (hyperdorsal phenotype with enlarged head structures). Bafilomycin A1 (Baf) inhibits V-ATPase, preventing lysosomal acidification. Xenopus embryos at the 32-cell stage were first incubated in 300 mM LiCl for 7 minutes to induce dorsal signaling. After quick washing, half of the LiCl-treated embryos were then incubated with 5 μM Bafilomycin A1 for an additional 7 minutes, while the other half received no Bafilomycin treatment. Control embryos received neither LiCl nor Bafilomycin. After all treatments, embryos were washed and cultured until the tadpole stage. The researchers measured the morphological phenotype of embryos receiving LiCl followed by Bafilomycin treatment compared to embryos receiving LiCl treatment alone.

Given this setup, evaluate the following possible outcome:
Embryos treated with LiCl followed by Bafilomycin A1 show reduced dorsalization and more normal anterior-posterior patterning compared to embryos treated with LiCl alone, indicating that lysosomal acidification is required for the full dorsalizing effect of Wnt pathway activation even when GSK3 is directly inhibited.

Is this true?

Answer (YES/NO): YES